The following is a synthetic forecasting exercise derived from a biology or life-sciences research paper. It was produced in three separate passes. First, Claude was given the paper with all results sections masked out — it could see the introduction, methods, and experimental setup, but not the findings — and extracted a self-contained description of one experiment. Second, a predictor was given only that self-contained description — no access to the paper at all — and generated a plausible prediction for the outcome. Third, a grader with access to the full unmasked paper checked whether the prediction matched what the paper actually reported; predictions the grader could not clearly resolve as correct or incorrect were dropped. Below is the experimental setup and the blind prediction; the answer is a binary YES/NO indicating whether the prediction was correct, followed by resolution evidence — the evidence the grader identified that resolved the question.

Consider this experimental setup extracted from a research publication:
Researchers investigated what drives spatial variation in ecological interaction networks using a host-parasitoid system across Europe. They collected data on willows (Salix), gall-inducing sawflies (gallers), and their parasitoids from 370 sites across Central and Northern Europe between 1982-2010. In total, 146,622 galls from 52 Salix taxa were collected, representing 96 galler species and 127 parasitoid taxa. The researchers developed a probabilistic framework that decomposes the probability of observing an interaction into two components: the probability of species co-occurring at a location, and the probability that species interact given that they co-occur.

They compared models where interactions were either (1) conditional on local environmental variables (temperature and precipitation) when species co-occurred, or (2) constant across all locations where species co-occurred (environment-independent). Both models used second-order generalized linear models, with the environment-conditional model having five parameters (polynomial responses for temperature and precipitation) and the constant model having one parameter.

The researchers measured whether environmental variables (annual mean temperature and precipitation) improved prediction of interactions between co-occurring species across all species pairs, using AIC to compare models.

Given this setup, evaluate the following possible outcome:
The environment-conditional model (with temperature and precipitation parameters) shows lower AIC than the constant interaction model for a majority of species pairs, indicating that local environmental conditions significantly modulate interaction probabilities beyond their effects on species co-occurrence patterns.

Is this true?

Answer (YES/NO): NO